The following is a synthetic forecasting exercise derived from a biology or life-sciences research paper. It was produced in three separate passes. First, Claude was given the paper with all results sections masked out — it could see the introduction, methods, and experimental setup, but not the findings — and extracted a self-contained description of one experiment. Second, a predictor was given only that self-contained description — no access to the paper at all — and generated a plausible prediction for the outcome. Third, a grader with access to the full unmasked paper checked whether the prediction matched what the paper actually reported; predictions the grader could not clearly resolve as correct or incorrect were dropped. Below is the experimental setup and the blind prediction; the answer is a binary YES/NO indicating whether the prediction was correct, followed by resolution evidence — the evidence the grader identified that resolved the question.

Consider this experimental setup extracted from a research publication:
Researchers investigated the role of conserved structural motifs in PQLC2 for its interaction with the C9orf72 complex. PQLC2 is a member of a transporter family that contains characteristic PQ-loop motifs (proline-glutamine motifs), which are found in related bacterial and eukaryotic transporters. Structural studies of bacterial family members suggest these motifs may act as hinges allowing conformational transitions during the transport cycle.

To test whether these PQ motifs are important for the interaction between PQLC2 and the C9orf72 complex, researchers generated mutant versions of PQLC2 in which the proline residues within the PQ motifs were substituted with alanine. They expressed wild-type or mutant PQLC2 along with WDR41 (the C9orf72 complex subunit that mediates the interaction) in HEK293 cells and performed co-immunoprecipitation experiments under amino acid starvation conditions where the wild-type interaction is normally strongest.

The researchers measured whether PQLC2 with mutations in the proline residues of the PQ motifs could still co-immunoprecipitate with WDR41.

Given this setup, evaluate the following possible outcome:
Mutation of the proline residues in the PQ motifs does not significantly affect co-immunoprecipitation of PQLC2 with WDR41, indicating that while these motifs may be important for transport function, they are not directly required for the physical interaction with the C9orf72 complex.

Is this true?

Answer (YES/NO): NO